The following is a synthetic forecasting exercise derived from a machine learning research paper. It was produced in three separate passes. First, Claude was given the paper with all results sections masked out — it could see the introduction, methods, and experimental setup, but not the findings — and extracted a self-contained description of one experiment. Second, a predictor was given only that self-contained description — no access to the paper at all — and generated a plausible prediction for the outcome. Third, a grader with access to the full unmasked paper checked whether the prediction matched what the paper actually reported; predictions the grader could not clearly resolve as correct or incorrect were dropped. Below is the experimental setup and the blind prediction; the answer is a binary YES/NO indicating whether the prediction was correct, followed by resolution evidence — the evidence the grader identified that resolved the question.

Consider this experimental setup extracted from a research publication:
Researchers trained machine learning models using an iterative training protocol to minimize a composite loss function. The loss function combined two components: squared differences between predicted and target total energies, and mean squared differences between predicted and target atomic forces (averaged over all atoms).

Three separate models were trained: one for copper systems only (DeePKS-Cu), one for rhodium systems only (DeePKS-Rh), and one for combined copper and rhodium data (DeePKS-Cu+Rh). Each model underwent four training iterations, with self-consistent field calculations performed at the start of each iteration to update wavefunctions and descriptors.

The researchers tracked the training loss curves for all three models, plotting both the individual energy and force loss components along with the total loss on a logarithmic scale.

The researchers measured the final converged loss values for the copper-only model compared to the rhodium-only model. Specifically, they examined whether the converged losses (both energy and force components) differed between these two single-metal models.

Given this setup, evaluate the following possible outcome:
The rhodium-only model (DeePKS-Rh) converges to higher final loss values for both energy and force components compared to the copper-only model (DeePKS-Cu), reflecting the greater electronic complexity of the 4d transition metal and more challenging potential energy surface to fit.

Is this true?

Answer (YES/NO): NO